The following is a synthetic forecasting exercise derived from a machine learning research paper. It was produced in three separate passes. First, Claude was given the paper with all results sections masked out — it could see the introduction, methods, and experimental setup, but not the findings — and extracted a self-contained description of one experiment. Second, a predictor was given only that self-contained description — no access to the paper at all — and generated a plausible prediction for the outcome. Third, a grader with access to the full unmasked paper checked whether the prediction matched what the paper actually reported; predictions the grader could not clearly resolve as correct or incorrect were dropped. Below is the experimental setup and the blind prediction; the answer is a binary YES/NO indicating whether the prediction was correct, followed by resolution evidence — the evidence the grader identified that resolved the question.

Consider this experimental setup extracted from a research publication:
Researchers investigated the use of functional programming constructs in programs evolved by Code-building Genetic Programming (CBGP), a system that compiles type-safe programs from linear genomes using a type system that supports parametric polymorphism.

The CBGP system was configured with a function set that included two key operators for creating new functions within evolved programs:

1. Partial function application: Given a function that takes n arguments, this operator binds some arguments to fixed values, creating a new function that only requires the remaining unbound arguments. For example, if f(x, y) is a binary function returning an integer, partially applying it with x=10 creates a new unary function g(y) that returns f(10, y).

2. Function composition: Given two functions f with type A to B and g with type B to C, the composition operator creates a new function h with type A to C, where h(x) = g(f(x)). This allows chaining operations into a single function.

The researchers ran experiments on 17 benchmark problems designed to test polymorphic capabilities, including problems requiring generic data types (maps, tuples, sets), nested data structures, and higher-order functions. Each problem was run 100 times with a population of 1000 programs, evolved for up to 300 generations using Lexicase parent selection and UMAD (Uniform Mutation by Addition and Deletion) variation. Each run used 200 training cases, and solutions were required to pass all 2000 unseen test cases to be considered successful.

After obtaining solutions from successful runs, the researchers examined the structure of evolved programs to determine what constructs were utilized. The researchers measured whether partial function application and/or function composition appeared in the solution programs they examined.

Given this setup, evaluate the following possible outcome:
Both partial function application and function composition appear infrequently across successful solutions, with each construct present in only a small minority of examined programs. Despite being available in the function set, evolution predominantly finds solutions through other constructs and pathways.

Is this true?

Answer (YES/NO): NO